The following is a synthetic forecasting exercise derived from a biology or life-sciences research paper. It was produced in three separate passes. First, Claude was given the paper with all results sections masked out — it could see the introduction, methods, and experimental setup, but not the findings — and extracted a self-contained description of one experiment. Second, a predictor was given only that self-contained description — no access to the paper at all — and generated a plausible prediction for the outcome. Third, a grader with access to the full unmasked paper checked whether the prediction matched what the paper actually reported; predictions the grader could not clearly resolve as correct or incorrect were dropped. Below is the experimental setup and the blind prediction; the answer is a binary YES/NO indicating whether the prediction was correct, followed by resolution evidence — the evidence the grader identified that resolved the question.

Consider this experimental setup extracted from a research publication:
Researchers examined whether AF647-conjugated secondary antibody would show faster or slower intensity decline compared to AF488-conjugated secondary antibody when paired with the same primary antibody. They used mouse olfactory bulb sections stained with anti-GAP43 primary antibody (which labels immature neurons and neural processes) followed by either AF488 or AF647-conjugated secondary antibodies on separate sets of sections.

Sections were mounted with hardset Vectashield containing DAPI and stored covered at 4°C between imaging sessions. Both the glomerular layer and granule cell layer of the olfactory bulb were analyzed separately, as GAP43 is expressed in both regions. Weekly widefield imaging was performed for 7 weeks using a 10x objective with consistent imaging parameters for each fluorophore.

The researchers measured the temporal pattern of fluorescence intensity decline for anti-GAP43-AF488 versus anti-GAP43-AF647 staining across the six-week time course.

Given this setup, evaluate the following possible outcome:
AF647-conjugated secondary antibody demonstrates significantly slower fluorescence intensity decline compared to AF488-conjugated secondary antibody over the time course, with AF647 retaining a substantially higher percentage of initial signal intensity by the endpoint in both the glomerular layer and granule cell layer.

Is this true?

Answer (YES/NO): NO